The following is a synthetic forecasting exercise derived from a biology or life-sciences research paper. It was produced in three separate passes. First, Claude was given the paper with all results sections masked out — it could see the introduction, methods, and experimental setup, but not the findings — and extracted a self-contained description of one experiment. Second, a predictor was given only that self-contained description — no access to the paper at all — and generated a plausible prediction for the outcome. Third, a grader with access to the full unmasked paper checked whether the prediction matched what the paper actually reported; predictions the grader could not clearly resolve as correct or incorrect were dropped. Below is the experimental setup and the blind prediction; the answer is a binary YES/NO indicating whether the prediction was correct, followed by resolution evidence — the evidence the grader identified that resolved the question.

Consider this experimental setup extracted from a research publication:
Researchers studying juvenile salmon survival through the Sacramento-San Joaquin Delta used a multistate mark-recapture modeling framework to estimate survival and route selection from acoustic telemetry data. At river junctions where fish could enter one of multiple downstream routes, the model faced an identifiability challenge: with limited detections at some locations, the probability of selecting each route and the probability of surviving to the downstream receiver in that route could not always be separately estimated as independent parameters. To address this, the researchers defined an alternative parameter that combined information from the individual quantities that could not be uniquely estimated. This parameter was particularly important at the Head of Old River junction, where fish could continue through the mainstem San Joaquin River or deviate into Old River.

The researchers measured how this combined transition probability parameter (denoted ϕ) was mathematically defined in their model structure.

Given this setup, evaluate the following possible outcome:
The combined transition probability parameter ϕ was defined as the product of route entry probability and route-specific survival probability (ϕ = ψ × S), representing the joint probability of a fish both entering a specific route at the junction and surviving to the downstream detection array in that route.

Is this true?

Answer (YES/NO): YES